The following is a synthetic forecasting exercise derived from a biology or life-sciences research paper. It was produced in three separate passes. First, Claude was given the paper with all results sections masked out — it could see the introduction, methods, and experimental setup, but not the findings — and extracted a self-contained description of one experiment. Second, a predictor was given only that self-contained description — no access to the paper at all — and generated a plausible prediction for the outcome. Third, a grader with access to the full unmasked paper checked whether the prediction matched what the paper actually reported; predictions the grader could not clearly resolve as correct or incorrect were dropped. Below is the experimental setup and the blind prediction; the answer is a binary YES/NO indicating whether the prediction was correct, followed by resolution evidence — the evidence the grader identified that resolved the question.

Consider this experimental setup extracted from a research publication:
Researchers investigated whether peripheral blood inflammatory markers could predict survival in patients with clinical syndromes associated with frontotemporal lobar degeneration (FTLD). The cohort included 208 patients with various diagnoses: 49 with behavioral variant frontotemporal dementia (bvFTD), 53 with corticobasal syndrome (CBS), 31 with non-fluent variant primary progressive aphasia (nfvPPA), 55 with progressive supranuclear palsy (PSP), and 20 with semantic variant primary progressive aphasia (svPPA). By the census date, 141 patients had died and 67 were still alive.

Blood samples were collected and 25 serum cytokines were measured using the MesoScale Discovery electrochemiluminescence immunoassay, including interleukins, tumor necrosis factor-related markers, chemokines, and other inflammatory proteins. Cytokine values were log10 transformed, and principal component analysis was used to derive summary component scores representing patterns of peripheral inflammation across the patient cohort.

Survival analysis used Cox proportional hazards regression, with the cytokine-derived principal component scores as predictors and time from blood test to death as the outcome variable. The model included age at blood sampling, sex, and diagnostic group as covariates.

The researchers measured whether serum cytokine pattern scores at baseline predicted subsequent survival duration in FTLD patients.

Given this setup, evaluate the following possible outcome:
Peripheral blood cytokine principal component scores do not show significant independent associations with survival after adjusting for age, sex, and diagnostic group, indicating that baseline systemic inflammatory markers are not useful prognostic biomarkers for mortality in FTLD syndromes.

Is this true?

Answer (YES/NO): NO